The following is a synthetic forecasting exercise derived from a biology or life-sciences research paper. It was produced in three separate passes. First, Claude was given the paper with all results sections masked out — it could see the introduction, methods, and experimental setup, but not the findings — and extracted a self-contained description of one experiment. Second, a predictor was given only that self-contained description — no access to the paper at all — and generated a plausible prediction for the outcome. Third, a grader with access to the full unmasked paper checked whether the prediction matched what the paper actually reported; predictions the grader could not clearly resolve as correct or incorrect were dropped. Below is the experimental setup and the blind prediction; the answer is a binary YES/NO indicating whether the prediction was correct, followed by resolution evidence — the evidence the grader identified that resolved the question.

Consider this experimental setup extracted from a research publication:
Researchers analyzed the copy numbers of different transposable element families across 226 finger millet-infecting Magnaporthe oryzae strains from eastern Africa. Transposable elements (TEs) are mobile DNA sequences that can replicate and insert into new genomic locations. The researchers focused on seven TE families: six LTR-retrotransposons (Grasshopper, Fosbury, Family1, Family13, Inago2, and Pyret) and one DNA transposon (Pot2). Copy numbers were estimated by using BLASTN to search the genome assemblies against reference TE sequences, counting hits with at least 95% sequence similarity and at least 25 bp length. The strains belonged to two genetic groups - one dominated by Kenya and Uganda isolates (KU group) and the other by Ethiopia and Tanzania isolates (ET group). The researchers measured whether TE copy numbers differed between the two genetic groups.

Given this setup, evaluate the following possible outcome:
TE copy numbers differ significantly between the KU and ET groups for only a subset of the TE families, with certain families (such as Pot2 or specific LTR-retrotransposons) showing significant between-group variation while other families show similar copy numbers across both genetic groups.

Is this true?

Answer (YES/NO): NO